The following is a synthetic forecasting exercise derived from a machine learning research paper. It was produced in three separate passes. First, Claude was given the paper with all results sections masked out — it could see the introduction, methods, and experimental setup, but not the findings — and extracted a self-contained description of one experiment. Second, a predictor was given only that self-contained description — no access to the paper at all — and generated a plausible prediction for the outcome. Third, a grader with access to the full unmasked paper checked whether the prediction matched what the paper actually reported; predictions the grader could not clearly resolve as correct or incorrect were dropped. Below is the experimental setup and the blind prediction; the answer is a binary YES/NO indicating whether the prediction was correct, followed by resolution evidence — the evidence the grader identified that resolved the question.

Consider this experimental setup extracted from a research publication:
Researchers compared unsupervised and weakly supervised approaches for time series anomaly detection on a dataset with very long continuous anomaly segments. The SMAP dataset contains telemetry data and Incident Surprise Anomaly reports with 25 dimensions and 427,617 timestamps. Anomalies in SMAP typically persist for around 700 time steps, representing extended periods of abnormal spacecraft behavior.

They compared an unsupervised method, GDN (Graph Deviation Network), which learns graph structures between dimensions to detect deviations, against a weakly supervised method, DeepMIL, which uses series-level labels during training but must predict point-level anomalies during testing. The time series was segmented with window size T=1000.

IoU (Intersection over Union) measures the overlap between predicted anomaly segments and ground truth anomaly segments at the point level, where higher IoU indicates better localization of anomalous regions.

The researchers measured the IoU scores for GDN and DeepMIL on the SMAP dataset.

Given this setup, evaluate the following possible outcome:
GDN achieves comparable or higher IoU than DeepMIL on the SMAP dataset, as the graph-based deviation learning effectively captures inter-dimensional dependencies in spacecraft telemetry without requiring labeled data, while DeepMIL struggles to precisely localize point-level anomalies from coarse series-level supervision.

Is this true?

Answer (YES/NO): NO